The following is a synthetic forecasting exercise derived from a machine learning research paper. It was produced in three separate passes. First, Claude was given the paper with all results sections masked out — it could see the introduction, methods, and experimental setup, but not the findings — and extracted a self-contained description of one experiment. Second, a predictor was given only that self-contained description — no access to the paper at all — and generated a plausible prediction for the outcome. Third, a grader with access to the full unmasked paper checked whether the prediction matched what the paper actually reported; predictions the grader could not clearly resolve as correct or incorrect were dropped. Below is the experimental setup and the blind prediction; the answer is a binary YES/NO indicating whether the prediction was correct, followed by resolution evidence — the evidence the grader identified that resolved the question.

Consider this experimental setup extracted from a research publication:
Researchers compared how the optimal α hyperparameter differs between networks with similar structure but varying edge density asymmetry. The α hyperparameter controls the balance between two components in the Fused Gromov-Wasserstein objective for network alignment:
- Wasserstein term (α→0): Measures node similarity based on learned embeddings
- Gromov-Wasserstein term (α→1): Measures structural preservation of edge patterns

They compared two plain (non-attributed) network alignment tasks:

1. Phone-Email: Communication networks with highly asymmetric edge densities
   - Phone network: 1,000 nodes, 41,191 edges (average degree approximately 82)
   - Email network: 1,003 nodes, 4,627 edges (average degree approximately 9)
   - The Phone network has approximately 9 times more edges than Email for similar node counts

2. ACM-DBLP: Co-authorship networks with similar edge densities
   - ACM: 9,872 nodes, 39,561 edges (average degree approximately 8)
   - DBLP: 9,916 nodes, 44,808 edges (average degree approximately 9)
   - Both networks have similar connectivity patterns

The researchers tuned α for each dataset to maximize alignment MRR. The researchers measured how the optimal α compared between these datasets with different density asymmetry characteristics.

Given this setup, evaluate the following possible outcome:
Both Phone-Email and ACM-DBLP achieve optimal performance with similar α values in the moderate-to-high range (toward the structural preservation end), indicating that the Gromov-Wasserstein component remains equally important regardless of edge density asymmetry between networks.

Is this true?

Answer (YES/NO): NO